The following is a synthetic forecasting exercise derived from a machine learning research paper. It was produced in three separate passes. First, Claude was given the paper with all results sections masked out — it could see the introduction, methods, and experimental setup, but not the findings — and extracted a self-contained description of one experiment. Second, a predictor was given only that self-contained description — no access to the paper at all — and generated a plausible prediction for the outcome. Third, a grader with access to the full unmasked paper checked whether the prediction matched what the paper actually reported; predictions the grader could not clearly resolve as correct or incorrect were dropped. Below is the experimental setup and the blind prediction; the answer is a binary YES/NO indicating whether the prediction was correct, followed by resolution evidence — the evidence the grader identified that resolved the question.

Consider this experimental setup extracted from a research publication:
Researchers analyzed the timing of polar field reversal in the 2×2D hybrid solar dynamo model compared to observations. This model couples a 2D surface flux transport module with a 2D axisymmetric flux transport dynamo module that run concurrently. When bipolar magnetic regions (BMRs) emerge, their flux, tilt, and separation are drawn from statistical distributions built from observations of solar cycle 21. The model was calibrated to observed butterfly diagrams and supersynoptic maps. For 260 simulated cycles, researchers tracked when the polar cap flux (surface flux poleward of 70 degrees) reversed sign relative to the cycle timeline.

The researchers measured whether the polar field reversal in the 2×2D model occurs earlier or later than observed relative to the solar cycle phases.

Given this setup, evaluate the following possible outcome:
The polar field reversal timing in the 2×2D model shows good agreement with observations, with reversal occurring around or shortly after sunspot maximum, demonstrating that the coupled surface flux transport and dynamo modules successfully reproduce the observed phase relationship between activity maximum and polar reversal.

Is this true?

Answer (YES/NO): NO